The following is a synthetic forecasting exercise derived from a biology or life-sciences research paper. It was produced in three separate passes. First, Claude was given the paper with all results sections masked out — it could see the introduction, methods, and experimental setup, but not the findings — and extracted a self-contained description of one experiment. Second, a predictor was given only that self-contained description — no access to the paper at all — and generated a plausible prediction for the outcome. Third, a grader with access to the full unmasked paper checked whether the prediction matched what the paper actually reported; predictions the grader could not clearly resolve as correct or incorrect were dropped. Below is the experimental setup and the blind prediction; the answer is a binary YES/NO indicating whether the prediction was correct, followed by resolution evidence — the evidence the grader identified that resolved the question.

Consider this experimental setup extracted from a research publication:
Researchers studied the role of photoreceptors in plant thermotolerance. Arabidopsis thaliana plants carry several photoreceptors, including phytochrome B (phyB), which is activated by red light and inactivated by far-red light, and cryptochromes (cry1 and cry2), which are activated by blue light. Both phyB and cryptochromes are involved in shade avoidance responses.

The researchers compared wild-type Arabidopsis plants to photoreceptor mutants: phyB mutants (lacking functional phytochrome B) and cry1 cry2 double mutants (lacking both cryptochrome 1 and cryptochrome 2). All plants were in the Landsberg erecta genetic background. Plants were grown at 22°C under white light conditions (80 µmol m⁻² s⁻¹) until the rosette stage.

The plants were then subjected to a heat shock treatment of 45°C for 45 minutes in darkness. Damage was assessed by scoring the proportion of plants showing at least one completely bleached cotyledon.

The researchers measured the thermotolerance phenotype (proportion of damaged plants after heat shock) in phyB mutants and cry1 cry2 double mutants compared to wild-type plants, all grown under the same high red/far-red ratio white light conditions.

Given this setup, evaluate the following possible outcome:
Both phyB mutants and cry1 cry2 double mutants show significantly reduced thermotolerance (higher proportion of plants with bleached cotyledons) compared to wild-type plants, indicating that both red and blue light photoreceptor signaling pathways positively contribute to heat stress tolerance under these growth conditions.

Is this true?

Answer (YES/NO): NO